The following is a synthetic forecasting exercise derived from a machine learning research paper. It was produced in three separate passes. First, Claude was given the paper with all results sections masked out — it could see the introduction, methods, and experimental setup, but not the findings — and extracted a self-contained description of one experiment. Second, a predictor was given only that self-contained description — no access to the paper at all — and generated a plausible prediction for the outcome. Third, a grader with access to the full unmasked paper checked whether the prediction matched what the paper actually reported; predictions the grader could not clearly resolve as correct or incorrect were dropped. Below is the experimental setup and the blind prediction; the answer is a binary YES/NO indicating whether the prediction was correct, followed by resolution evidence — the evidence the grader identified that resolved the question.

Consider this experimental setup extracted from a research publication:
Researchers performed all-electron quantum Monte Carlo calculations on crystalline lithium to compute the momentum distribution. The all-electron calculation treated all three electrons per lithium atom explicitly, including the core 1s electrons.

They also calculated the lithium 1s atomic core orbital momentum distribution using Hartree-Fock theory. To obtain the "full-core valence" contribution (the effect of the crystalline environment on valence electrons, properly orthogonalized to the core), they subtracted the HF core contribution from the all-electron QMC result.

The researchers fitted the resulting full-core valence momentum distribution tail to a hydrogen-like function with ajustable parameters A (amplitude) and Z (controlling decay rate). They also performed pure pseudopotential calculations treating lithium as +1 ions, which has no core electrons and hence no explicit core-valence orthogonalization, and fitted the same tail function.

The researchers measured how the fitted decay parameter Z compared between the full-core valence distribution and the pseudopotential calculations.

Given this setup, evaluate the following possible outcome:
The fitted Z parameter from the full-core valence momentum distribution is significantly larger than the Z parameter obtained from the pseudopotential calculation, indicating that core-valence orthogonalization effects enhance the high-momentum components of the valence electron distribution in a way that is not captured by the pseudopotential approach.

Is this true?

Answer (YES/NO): YES